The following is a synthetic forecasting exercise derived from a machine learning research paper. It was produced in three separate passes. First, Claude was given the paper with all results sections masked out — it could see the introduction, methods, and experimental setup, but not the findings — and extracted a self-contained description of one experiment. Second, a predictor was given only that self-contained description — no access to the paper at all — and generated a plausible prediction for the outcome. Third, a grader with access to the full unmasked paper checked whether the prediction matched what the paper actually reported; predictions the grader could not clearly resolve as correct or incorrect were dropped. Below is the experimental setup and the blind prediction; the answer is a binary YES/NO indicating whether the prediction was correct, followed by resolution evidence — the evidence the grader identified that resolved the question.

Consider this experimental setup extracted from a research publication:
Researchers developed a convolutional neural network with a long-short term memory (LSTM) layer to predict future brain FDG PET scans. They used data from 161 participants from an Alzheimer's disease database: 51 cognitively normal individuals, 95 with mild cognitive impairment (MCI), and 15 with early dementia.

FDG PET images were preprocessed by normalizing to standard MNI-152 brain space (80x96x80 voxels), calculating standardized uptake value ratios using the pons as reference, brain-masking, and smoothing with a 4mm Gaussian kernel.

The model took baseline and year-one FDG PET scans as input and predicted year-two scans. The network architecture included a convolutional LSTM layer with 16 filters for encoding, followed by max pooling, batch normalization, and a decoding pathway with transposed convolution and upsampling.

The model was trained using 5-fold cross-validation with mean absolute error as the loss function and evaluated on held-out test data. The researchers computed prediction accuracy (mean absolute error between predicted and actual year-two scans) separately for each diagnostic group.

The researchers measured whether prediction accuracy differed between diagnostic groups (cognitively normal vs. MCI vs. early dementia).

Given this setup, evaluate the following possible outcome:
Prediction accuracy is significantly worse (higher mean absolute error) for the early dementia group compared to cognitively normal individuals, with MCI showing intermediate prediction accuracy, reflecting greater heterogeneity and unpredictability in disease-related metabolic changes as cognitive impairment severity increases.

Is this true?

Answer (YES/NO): NO